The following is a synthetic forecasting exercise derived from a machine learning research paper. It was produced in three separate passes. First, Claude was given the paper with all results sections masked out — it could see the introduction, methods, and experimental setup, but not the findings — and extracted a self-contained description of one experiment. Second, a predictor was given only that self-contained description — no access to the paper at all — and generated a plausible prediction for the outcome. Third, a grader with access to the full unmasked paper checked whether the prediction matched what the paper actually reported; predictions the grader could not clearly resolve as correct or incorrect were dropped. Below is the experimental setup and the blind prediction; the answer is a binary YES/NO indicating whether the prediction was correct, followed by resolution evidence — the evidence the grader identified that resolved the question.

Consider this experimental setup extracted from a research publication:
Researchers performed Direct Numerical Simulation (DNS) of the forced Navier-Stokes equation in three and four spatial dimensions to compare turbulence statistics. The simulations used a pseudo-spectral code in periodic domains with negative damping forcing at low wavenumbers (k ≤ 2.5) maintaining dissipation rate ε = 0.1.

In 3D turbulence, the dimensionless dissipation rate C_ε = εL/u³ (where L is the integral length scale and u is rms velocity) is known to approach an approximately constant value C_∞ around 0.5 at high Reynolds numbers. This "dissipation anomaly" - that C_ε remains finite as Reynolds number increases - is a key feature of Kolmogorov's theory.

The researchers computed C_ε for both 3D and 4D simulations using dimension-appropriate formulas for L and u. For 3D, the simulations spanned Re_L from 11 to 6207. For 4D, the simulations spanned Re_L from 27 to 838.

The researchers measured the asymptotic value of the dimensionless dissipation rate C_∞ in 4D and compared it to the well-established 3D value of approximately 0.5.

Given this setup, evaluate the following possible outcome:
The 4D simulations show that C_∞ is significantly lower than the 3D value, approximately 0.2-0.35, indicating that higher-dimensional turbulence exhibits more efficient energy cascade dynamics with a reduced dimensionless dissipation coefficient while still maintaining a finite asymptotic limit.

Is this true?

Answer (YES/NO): NO